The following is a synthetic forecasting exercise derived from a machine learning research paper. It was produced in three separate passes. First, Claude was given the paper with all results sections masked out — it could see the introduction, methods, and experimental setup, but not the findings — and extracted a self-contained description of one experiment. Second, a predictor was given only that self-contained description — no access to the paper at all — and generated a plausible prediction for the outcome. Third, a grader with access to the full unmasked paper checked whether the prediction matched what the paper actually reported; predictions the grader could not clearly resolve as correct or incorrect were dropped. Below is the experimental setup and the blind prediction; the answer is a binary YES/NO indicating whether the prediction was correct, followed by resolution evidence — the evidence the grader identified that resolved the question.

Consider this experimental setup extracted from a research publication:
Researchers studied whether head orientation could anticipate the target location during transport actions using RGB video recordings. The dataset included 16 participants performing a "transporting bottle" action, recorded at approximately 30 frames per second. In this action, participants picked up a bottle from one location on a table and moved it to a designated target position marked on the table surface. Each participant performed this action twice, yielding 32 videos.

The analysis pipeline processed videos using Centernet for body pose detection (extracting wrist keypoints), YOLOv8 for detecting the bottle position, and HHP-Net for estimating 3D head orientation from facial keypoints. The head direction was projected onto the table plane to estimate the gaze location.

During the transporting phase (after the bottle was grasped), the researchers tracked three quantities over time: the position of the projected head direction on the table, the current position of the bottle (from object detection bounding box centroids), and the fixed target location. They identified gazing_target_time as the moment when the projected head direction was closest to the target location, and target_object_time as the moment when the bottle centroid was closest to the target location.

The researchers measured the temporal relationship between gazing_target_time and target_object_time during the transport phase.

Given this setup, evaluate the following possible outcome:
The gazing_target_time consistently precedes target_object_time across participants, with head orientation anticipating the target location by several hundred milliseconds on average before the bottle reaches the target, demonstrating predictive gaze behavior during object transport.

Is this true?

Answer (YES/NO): YES